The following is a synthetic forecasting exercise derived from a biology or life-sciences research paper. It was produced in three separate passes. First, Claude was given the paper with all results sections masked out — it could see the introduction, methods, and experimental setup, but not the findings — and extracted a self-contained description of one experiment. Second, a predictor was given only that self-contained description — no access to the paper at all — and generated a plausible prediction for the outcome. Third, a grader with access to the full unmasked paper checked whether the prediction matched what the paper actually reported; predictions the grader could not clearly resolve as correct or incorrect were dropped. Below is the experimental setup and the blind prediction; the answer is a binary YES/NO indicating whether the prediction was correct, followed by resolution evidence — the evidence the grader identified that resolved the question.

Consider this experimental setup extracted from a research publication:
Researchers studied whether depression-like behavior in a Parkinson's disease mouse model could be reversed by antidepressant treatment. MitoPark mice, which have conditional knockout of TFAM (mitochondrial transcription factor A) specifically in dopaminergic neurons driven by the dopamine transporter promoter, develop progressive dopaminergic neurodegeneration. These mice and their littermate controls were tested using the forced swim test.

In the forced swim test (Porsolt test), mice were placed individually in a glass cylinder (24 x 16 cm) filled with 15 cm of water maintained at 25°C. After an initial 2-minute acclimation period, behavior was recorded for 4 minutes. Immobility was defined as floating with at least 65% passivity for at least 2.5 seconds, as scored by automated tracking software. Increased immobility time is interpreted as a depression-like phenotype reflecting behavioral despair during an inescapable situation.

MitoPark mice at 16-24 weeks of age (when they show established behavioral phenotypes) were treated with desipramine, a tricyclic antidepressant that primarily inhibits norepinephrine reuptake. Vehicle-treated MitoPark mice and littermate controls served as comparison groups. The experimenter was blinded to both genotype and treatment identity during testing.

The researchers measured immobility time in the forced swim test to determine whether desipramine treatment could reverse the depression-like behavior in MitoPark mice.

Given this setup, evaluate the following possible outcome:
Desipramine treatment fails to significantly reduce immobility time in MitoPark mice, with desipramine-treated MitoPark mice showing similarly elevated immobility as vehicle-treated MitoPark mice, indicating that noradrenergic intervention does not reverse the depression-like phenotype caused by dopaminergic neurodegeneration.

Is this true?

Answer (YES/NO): NO